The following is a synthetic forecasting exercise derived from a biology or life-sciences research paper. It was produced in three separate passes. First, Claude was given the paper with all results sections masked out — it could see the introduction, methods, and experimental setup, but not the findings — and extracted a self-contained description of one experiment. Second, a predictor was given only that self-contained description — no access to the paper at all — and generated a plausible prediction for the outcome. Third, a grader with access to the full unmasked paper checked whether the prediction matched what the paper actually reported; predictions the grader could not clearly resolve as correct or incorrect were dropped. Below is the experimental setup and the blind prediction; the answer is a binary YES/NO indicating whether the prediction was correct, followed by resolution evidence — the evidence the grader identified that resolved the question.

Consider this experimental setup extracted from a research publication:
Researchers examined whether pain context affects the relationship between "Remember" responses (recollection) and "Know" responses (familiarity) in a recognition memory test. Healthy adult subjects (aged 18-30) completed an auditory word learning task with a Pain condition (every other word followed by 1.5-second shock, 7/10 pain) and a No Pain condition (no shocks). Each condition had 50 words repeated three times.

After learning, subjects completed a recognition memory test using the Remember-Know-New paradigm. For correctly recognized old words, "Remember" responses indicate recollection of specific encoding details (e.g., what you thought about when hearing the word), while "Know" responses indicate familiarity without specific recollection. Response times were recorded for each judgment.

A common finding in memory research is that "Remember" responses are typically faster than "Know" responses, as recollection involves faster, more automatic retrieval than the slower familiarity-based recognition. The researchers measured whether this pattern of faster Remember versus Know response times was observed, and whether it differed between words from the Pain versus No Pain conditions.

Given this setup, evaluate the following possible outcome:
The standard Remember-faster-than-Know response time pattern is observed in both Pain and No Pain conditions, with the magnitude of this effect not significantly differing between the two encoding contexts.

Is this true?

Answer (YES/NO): YES